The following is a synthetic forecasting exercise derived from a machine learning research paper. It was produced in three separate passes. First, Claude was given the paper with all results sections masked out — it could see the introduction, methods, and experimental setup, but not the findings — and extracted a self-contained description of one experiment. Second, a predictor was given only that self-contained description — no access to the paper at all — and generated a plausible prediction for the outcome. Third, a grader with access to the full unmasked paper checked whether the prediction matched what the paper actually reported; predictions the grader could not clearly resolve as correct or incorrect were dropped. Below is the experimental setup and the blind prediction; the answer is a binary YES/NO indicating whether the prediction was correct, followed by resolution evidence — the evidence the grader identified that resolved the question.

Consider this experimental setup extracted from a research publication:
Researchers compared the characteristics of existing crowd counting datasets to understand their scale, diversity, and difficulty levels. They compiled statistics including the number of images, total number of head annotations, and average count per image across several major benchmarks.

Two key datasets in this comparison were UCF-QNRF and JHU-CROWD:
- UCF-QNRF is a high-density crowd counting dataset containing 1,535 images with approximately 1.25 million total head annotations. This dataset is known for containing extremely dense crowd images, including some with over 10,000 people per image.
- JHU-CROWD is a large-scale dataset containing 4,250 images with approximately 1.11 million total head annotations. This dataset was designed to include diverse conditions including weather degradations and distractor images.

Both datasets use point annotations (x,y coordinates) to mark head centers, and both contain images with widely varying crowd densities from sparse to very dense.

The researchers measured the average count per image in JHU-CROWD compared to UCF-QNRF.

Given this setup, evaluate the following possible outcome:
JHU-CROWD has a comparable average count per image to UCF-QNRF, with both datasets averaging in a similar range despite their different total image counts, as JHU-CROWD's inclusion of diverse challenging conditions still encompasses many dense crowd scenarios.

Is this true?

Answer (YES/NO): NO